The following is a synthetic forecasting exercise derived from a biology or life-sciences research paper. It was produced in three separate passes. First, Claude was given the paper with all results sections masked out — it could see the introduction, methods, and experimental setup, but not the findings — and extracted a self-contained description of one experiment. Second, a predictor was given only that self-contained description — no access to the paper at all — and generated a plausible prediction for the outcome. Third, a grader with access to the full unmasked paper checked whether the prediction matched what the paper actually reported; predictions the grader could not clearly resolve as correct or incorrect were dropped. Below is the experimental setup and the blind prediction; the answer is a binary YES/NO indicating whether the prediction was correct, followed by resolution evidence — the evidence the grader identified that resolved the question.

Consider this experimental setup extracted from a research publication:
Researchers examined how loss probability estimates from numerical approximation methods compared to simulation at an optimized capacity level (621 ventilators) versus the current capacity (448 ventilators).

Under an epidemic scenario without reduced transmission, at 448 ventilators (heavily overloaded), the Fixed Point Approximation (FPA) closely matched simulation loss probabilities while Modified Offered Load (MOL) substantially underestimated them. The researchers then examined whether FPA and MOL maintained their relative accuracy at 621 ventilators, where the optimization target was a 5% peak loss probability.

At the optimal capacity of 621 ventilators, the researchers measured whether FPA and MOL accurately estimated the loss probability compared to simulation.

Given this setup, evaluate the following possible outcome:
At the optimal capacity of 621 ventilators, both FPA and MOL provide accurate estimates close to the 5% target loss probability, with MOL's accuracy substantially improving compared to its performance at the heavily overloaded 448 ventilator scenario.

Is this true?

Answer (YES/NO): NO